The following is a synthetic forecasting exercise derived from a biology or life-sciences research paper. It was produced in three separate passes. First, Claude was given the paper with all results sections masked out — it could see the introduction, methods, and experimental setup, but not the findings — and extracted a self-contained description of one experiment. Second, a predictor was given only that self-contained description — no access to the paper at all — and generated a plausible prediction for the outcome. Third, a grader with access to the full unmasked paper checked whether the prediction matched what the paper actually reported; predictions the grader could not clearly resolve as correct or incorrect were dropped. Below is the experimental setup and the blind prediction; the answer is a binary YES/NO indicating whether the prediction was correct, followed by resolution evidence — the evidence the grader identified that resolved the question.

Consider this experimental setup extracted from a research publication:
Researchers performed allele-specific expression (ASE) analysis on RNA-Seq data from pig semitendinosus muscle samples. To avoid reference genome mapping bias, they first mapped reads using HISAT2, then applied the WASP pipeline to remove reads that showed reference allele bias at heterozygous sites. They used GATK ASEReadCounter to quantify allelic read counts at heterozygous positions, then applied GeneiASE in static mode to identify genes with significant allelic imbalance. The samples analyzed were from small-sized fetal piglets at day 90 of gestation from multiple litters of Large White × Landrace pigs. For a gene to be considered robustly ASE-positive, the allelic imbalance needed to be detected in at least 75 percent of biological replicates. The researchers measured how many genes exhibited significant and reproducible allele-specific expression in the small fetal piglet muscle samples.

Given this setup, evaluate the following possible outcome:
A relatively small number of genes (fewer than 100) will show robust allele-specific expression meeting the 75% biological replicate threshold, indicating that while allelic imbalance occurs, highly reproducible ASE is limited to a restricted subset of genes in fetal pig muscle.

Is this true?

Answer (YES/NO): YES